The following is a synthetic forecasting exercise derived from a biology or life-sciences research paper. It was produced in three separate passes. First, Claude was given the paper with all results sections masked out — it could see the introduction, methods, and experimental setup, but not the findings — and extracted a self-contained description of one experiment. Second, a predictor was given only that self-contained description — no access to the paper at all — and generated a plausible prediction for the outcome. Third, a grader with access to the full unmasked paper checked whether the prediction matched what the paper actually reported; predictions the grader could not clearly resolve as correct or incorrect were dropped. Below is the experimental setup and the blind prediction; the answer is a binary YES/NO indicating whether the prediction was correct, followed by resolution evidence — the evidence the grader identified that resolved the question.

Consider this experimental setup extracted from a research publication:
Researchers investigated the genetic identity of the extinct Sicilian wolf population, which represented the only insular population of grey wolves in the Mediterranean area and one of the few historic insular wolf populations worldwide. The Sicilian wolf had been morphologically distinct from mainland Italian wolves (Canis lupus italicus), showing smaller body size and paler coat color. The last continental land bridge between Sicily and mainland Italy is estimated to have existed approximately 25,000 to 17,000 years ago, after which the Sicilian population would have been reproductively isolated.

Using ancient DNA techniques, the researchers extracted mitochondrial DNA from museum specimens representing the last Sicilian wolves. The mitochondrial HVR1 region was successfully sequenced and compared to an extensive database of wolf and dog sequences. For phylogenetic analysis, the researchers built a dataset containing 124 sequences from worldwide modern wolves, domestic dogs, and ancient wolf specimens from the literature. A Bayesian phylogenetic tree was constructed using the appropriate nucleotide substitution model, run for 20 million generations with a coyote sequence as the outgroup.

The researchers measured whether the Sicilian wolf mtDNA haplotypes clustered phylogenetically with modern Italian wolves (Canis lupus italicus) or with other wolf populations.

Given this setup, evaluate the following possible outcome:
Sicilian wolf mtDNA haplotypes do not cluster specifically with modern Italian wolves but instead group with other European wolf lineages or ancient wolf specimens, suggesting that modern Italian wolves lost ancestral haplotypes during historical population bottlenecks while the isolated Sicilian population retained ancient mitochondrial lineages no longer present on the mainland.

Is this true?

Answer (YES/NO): YES